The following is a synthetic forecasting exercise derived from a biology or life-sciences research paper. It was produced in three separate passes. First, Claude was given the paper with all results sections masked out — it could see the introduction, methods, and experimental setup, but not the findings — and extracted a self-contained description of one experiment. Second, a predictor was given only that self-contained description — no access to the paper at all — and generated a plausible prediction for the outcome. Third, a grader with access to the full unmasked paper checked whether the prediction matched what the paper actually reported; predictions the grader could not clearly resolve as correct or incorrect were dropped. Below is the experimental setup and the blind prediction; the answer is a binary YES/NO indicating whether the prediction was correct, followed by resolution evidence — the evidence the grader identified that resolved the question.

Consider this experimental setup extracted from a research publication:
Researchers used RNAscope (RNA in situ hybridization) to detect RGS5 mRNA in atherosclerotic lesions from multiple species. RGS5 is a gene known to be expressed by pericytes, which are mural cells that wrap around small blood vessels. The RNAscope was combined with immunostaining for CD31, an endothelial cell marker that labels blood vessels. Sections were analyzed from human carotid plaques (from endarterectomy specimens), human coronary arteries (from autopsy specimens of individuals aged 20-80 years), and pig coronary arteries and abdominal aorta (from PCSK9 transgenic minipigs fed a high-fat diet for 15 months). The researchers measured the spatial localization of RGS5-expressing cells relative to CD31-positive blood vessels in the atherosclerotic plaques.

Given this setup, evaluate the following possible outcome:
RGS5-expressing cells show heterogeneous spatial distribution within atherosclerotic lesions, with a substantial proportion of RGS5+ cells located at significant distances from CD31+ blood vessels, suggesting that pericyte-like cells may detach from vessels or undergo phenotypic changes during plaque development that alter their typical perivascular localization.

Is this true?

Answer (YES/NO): NO